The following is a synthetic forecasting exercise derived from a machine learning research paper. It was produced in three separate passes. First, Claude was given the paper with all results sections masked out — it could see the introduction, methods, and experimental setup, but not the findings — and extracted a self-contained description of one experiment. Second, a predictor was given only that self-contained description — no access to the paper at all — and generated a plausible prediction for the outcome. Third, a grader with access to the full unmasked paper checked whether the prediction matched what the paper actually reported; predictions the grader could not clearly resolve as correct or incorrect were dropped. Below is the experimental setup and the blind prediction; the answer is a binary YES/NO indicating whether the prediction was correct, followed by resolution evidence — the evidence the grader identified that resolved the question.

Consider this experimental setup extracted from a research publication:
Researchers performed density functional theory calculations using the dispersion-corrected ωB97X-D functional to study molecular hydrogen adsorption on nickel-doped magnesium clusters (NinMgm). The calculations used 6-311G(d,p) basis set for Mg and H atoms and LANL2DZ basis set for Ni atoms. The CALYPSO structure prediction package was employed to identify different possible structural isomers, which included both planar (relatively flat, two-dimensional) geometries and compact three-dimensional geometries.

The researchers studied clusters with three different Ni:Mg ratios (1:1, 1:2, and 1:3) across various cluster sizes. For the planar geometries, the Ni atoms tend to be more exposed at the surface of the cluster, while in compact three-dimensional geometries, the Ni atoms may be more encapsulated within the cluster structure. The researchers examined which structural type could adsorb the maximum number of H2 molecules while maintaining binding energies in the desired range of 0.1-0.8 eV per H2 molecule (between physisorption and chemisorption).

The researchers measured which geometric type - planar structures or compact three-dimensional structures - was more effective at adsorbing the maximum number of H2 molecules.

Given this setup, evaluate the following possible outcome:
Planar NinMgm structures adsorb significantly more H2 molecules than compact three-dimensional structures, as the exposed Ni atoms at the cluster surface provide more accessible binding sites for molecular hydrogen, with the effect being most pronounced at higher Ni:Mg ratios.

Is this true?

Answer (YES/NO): YES